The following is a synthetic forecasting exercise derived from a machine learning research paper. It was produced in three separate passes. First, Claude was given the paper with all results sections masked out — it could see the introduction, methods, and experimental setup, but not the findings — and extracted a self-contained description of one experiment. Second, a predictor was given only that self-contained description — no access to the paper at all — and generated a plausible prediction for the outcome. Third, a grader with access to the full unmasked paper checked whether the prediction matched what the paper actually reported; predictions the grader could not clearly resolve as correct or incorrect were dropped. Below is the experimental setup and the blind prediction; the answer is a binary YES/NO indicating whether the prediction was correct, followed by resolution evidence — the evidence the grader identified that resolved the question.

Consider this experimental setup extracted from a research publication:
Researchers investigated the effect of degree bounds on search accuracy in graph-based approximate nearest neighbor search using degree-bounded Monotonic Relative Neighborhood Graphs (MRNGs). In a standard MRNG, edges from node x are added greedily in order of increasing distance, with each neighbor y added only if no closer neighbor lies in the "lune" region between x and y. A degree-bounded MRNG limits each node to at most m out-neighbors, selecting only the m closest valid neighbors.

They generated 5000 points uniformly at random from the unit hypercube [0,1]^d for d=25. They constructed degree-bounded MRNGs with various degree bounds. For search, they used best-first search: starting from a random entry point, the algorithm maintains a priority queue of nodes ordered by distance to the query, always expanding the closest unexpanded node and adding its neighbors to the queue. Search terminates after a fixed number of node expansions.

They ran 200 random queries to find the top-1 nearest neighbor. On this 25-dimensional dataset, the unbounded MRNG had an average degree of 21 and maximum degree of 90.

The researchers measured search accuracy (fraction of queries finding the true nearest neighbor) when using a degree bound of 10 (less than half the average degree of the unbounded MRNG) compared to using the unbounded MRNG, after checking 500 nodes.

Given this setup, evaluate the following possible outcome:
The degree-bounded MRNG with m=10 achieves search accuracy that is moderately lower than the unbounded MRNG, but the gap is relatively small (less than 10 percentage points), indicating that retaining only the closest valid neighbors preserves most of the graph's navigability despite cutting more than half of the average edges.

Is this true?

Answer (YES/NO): NO